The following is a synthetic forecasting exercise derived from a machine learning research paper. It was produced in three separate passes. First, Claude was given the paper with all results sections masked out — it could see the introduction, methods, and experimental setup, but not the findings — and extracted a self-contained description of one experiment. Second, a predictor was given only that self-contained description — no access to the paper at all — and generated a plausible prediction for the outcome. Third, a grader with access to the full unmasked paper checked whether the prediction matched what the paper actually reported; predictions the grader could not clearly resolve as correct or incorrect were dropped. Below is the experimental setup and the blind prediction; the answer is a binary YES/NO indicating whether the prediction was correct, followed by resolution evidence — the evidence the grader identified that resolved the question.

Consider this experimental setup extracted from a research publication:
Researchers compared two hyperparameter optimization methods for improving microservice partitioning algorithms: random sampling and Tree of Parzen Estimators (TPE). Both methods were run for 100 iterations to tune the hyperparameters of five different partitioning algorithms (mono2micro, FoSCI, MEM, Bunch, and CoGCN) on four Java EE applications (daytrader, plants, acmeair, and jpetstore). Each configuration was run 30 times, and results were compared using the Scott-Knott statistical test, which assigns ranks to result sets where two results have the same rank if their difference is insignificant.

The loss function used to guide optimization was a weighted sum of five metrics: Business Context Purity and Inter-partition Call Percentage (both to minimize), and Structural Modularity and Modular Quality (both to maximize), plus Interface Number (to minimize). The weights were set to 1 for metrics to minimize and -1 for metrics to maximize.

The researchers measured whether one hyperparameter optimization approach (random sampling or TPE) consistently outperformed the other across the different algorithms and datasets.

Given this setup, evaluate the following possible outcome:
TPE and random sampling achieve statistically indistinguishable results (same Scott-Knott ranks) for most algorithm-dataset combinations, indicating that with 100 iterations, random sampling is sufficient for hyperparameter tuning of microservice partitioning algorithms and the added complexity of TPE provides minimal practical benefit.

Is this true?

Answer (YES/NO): NO